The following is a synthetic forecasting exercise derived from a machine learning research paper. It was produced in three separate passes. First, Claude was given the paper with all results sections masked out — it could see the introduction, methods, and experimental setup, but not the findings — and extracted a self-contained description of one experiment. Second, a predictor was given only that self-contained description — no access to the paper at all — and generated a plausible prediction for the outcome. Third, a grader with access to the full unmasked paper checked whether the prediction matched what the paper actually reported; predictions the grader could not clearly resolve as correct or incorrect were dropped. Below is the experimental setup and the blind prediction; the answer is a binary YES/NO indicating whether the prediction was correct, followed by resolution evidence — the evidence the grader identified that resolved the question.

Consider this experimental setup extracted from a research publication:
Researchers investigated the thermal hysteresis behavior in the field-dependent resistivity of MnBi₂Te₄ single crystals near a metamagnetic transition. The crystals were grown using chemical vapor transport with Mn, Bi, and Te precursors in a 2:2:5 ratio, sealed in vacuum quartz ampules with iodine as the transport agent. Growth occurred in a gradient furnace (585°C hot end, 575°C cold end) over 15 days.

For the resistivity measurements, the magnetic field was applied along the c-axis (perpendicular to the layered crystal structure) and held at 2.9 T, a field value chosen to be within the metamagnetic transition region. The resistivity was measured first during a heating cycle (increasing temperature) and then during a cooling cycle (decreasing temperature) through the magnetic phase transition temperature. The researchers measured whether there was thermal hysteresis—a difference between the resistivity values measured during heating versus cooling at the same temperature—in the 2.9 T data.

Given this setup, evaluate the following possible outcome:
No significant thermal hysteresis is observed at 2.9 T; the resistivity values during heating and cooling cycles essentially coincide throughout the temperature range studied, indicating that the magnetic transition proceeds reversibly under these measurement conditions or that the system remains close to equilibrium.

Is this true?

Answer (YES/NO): YES